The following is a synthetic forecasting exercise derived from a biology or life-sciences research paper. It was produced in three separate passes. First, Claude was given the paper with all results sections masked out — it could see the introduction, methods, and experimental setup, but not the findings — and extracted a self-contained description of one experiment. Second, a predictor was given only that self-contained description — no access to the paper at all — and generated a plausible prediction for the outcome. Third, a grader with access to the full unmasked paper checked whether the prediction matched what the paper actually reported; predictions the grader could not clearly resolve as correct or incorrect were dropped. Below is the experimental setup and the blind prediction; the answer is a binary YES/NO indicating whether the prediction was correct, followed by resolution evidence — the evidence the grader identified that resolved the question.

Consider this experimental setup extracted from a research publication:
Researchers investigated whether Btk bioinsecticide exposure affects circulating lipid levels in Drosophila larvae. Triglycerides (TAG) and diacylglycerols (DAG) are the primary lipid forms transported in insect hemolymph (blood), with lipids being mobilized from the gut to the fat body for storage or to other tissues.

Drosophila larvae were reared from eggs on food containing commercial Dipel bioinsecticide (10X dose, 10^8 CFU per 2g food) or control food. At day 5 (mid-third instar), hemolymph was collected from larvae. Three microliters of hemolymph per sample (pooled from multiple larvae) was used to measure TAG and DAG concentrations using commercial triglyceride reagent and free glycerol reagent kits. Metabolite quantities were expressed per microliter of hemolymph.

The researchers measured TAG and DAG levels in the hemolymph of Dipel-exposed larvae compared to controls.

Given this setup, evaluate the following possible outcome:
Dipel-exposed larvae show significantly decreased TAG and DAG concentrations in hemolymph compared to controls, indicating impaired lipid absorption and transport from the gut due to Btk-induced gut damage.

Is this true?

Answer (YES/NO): NO